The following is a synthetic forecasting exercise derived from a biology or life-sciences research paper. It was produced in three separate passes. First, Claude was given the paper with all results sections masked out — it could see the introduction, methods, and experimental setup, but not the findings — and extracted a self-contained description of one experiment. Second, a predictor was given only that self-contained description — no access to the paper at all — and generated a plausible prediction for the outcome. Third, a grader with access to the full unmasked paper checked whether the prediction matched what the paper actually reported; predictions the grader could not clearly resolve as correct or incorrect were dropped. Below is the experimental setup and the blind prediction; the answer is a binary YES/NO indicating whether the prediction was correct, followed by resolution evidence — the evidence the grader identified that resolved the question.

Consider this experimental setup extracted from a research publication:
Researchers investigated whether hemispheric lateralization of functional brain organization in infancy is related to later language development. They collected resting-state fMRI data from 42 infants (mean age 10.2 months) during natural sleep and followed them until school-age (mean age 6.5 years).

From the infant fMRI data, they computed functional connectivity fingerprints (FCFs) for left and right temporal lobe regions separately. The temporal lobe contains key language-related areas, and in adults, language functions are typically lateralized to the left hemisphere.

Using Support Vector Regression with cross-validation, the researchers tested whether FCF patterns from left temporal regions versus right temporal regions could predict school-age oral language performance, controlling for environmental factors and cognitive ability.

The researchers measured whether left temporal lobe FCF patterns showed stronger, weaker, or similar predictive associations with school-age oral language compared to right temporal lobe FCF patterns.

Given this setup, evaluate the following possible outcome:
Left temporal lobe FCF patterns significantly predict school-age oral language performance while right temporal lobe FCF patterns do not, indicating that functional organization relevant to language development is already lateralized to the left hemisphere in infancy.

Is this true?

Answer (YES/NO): YES